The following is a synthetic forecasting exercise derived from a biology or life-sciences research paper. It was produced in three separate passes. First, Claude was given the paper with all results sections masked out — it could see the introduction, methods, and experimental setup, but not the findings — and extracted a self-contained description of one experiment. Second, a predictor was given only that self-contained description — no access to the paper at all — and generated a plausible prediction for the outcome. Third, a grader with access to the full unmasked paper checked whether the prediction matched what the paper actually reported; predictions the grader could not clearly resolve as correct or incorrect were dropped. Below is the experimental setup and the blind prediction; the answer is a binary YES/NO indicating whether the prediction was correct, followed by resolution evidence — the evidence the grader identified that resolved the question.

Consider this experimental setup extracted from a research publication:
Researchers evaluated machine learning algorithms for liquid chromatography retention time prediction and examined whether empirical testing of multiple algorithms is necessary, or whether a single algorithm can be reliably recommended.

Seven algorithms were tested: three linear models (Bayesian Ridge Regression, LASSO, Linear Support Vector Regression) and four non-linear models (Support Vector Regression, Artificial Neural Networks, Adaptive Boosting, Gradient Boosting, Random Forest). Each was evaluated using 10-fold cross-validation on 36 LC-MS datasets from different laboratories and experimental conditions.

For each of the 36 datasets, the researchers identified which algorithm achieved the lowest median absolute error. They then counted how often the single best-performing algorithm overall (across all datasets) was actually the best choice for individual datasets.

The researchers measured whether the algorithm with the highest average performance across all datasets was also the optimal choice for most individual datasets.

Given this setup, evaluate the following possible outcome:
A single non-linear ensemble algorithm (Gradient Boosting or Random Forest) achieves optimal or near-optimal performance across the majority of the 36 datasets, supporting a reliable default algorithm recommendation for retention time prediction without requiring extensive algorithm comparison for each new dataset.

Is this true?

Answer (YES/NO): NO